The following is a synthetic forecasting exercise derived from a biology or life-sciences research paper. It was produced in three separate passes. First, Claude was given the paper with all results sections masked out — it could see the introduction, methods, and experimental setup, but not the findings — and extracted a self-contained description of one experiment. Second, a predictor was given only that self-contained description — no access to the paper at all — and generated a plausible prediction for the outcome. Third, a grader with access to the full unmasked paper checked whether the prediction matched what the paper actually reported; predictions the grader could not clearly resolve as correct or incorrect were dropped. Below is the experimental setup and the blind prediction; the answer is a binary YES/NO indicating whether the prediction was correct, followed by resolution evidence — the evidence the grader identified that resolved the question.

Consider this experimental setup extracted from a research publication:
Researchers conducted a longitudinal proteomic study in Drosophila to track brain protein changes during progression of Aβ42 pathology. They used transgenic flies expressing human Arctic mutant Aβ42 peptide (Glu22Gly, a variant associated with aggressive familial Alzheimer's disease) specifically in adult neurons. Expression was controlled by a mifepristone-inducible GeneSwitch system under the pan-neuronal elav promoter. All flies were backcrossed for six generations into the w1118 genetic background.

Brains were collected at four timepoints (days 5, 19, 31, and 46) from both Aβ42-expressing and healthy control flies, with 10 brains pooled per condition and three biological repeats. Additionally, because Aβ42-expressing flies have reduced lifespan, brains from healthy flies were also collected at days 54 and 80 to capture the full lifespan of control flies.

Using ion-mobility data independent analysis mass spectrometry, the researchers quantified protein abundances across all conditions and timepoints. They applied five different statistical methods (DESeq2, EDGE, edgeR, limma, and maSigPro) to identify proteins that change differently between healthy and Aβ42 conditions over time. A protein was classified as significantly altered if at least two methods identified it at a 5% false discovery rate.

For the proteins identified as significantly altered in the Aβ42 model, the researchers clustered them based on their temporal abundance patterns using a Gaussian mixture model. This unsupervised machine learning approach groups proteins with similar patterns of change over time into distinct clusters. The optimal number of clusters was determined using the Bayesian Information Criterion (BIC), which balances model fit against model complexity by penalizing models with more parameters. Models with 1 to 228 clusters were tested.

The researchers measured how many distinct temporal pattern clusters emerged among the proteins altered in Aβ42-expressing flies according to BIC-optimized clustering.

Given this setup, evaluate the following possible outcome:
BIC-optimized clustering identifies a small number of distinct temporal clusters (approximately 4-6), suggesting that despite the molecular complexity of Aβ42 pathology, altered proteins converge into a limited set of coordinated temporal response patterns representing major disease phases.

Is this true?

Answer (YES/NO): YES